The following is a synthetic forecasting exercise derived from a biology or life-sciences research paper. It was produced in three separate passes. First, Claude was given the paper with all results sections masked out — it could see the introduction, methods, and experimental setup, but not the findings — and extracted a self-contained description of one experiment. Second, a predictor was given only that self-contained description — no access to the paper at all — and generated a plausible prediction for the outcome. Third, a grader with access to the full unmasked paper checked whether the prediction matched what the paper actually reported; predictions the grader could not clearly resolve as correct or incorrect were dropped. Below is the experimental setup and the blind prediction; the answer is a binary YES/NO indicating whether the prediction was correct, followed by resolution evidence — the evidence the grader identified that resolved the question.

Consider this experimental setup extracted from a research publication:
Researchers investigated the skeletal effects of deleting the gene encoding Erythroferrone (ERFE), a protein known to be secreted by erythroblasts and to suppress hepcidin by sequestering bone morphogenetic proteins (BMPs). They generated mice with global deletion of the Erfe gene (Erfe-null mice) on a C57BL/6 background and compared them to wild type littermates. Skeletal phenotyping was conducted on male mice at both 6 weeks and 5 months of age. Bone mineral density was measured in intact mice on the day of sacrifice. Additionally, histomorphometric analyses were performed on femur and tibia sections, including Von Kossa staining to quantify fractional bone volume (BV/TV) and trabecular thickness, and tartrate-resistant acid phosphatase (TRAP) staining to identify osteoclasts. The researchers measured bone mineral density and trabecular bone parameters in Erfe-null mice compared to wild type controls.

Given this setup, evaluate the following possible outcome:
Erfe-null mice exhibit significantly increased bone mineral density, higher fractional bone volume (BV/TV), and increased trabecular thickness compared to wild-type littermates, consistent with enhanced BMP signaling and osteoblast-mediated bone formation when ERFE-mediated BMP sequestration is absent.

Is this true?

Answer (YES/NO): NO